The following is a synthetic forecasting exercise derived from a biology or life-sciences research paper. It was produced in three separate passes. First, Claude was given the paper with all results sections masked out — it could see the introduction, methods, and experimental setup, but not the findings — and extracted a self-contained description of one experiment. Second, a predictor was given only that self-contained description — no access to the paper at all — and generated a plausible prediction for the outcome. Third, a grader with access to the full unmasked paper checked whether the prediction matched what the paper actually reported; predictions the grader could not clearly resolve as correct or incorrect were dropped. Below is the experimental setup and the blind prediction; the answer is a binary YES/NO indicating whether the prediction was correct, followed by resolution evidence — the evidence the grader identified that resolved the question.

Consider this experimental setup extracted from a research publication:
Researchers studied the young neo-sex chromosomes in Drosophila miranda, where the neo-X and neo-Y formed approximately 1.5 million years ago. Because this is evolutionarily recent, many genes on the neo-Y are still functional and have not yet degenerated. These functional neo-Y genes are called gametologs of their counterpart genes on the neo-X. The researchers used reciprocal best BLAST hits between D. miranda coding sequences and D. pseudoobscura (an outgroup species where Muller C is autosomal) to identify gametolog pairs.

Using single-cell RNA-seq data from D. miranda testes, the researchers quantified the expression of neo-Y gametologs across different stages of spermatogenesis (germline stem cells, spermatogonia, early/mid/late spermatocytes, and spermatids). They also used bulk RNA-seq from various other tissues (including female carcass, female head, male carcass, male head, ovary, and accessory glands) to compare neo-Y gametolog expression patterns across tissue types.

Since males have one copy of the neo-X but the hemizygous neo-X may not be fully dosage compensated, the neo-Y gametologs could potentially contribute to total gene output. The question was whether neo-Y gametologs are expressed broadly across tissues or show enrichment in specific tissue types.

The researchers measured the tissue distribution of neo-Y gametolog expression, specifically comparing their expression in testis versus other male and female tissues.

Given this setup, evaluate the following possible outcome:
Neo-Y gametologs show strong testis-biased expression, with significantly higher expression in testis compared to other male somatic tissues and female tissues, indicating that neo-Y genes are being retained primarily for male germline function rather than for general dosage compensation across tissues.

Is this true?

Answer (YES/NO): NO